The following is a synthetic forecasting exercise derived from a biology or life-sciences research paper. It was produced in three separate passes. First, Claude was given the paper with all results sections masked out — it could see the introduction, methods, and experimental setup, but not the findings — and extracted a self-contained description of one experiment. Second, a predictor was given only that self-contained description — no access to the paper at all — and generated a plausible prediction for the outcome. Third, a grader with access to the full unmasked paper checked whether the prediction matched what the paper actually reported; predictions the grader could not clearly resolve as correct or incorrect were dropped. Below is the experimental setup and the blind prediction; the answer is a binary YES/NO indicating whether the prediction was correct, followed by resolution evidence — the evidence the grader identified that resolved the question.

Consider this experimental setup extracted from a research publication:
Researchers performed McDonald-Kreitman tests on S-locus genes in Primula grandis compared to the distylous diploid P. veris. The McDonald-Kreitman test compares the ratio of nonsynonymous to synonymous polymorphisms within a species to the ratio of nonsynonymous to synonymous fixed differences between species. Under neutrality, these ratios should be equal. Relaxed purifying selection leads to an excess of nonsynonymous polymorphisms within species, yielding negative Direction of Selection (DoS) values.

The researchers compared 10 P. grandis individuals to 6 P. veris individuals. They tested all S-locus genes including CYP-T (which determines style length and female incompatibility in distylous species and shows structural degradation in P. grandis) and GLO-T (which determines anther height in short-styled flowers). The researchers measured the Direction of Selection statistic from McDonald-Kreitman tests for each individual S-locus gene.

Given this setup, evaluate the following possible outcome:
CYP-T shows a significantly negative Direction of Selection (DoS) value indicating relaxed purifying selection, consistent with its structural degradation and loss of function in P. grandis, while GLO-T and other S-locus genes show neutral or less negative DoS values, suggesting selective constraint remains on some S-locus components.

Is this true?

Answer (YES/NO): NO